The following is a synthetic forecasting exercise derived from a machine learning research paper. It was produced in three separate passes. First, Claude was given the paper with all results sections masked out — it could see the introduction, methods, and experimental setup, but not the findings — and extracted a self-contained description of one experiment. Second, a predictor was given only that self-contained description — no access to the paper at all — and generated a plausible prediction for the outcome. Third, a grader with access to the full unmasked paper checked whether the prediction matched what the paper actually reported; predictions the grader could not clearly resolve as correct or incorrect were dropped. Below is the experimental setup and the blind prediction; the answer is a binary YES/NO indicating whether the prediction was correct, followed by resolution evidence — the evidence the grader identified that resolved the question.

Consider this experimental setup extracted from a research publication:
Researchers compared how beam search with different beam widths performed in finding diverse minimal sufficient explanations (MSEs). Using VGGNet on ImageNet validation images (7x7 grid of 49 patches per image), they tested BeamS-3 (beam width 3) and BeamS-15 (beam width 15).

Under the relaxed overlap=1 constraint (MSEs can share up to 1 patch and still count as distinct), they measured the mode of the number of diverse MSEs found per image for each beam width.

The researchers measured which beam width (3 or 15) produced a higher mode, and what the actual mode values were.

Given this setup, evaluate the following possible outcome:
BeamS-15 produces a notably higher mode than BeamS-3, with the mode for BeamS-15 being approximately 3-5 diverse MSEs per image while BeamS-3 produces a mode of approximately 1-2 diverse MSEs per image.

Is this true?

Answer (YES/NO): YES